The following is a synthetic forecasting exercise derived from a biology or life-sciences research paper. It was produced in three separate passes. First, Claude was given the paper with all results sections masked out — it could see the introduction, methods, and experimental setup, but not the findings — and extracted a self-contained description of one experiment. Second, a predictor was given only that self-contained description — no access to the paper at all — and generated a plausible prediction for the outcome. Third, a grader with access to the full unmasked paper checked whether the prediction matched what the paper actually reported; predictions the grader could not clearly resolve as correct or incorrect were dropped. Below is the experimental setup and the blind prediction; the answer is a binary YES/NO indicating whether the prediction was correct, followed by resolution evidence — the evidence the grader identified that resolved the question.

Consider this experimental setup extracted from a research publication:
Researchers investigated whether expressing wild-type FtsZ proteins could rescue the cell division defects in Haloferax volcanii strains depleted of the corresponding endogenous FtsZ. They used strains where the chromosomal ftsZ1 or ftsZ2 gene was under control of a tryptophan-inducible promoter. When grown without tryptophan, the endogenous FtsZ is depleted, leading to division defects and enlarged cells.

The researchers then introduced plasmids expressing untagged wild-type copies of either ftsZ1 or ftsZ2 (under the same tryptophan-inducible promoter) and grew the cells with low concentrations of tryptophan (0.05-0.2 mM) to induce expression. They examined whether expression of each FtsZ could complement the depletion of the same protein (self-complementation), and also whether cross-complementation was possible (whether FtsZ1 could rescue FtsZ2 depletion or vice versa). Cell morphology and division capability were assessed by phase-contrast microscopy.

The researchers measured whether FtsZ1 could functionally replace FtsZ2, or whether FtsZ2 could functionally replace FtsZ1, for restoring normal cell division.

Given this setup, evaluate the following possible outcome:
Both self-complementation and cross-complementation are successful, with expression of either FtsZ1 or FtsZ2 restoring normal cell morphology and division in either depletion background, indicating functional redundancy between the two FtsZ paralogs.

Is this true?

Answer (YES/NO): NO